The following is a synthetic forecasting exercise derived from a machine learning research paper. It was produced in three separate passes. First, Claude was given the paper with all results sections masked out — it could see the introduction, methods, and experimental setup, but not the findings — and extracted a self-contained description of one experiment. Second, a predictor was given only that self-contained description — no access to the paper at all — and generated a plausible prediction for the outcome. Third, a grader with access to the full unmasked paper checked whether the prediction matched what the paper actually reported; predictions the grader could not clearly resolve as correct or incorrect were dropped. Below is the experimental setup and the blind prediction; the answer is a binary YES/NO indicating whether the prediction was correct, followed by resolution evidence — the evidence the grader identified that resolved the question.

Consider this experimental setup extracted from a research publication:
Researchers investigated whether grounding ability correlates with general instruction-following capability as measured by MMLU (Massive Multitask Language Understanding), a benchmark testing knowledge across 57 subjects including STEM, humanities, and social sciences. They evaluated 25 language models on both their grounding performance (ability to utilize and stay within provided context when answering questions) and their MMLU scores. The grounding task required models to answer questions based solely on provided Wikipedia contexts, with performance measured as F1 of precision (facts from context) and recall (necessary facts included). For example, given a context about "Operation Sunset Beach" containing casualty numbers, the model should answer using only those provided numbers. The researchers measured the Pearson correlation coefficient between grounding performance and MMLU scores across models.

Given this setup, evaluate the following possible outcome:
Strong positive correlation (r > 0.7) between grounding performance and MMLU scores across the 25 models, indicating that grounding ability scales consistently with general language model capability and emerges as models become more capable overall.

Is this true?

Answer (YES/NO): NO